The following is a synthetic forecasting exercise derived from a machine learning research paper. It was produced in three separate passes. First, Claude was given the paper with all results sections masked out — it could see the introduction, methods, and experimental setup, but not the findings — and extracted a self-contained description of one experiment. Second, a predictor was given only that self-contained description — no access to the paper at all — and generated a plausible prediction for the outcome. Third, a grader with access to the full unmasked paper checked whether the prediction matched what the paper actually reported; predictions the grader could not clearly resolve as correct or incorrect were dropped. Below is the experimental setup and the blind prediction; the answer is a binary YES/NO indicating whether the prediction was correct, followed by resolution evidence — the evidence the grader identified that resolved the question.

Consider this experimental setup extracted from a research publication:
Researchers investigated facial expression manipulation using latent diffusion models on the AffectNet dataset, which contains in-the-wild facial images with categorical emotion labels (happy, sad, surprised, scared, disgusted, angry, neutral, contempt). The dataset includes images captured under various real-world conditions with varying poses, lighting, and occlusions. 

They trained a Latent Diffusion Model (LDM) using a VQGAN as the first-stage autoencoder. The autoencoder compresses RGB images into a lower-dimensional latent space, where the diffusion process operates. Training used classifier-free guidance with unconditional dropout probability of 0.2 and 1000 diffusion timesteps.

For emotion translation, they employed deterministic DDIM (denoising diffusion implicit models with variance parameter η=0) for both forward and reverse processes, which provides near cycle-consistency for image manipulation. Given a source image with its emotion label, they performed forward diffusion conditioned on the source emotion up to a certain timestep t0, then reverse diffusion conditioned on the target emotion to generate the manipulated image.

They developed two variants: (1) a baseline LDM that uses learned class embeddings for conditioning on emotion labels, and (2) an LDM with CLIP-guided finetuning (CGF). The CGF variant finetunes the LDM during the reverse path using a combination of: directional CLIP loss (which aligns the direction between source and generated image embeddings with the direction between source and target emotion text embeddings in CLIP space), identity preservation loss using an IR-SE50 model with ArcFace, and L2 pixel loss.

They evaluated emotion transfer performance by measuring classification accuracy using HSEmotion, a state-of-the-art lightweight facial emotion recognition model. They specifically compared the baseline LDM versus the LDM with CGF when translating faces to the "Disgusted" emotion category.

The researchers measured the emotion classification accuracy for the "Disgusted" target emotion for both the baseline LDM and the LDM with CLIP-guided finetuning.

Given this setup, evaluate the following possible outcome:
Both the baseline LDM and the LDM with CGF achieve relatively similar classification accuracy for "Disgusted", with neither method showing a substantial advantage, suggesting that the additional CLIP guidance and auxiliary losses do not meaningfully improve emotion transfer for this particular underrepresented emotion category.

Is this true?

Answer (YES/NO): NO